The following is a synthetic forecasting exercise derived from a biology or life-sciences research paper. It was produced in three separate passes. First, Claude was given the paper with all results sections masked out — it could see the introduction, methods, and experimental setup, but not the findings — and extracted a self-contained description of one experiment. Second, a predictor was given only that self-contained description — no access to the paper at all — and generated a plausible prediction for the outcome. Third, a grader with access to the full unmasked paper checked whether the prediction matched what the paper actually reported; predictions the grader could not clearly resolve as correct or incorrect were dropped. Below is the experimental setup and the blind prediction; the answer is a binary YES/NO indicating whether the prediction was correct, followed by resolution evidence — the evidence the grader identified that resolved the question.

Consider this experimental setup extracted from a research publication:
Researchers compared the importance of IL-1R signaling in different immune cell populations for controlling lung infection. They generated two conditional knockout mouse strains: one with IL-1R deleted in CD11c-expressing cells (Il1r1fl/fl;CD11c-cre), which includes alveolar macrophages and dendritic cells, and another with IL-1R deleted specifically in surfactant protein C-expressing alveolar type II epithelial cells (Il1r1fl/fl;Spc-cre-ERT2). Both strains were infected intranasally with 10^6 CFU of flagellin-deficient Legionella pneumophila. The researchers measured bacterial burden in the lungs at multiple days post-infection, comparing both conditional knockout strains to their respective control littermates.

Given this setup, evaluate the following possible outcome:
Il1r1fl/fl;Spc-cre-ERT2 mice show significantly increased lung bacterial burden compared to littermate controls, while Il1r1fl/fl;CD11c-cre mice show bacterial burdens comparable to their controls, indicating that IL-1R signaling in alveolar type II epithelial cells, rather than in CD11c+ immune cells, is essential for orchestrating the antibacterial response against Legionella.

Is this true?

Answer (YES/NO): YES